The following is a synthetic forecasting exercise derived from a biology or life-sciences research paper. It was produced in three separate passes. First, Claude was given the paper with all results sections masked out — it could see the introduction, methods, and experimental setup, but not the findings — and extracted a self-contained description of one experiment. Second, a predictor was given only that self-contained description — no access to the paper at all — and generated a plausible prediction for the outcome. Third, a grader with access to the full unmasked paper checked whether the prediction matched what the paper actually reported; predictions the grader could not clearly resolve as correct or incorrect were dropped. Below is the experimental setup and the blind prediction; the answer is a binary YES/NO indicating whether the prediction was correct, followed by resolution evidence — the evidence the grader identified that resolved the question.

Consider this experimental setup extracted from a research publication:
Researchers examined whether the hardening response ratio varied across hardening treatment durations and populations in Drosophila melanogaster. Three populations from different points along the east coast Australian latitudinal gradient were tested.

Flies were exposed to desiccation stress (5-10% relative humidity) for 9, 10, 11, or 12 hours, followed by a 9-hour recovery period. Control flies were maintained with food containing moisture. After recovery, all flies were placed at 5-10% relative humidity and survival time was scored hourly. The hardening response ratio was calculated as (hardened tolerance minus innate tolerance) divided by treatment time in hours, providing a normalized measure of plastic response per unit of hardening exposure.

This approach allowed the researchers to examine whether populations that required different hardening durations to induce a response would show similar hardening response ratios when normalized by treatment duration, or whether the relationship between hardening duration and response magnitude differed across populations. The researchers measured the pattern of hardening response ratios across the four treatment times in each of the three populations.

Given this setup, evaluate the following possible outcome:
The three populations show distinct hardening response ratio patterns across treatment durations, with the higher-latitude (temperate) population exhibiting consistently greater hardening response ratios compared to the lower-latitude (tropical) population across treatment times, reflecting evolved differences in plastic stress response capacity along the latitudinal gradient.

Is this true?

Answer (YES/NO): NO